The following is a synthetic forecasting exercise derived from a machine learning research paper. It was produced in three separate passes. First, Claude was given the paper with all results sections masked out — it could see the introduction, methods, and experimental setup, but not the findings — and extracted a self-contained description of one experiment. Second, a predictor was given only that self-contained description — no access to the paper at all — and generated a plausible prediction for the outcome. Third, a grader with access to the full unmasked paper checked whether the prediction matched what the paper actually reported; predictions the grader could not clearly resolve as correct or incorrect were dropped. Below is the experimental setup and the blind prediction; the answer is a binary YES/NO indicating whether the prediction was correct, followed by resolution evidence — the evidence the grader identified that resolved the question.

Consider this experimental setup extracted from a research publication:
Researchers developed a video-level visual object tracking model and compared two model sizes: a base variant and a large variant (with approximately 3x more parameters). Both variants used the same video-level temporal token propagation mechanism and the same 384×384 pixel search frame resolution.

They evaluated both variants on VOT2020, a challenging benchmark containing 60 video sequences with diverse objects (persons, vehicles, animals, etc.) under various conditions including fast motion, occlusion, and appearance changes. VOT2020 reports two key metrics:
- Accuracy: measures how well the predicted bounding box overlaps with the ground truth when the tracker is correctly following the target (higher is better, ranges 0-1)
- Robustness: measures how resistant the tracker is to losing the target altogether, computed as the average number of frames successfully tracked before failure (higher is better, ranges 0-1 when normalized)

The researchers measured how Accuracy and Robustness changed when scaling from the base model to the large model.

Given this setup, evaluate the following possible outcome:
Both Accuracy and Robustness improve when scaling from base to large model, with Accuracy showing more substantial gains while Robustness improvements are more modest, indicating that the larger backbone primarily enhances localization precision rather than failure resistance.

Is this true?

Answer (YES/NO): NO